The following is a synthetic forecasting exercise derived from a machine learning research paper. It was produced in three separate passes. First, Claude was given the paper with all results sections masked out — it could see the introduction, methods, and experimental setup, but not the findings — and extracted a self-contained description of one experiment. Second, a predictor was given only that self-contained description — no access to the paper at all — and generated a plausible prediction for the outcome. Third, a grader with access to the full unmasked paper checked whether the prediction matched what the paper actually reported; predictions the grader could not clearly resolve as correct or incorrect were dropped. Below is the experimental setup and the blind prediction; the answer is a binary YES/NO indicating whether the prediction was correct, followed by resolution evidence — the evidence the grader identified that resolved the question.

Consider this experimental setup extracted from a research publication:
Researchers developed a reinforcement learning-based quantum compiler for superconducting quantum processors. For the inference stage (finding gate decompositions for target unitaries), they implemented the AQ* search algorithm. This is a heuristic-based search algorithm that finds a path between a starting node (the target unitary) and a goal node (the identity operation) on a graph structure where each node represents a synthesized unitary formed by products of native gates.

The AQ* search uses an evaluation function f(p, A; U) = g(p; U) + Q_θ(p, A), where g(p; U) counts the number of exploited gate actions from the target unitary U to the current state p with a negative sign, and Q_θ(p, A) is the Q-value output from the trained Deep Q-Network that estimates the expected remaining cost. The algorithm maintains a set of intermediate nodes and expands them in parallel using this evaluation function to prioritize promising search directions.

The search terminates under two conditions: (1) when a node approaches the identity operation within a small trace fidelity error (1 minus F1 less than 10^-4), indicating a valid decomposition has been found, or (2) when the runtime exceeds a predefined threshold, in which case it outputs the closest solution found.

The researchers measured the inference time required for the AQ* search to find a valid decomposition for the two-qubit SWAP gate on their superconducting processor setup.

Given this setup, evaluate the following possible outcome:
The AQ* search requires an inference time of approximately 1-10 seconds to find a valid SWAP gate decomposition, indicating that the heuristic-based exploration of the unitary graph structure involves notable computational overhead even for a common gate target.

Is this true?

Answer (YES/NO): YES